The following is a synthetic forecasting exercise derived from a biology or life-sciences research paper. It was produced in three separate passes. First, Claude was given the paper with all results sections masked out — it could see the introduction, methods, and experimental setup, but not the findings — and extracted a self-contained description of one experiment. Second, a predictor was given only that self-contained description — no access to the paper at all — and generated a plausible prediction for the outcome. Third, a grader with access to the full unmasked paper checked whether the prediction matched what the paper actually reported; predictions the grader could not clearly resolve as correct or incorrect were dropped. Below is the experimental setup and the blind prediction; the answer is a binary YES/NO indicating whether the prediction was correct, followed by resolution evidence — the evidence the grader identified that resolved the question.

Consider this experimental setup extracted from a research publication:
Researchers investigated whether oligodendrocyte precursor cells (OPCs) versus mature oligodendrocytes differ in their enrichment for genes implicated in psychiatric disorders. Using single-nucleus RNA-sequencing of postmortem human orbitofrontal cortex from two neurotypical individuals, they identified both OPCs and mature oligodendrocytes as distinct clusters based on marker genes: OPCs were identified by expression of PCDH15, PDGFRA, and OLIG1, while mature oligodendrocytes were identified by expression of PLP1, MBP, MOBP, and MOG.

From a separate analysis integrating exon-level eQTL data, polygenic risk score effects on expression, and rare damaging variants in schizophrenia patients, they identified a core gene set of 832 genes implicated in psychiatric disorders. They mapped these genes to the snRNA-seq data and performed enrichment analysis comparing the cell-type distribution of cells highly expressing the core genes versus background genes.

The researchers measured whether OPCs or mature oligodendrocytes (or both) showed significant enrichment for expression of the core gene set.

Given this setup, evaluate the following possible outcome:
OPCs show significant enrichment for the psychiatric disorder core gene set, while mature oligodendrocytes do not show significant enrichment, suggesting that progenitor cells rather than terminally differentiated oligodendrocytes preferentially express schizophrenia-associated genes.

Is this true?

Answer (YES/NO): YES